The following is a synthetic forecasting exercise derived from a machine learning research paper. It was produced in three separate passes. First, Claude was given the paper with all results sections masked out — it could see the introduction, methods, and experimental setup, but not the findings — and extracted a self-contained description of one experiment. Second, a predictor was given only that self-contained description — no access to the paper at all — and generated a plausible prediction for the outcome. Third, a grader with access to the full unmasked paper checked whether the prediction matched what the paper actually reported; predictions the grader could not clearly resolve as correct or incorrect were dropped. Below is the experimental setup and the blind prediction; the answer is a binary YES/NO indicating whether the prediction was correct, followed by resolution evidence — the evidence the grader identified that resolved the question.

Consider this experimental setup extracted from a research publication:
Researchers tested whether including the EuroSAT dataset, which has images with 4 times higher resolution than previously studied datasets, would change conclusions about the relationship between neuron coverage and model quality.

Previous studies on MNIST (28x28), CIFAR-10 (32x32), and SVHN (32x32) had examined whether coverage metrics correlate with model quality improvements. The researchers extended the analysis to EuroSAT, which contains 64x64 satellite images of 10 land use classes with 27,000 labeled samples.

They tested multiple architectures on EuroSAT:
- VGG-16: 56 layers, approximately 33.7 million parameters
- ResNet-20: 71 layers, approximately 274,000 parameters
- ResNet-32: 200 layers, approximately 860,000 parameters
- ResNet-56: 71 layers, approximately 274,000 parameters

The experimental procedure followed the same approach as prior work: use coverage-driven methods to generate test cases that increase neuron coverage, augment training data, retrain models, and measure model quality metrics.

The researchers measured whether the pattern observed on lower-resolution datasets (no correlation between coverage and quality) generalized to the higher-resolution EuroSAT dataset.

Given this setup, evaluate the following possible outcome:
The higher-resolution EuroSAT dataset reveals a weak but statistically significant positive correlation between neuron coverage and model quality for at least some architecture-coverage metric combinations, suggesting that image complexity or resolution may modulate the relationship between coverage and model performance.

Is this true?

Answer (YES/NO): NO